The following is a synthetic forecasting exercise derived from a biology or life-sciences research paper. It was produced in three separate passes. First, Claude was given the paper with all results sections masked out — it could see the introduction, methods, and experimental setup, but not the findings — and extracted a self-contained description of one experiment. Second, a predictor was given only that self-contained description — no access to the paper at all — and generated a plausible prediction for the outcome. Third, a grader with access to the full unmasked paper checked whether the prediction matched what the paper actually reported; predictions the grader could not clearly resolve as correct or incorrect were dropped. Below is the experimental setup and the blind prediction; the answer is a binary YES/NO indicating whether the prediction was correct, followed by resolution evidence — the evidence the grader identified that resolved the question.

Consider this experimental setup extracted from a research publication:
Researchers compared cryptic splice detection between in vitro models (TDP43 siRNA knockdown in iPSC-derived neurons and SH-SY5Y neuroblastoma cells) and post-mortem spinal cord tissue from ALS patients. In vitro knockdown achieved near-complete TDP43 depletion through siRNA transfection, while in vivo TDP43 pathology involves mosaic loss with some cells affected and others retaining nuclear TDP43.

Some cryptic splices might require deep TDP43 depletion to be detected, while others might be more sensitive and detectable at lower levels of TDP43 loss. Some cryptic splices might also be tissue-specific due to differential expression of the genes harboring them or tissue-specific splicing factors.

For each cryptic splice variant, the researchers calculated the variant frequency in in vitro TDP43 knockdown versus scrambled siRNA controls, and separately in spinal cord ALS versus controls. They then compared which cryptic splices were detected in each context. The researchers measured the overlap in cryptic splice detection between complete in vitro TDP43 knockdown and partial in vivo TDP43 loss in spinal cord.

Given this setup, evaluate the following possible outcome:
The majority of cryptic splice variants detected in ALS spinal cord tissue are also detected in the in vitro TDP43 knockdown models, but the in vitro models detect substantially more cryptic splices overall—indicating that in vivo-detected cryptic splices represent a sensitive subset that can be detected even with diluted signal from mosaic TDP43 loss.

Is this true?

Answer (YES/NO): NO